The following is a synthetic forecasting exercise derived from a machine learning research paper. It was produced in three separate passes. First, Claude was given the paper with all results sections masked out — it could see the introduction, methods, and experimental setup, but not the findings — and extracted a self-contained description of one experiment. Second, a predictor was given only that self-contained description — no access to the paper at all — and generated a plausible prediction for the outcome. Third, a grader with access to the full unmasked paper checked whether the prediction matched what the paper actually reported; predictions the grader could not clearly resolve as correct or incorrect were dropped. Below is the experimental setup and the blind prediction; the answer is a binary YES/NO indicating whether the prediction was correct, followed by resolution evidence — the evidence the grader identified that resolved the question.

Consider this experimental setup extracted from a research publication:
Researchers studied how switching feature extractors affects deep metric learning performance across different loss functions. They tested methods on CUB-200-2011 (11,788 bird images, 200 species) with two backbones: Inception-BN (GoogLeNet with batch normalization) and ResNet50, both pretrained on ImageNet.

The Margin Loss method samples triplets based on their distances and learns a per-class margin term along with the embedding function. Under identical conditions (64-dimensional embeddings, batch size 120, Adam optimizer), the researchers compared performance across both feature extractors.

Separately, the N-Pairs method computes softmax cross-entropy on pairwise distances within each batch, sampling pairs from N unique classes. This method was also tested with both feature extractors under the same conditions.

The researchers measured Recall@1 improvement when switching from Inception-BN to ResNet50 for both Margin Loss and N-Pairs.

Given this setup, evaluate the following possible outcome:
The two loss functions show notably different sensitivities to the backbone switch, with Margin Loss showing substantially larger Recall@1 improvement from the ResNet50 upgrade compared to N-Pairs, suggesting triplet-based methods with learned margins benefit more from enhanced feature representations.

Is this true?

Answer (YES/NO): YES